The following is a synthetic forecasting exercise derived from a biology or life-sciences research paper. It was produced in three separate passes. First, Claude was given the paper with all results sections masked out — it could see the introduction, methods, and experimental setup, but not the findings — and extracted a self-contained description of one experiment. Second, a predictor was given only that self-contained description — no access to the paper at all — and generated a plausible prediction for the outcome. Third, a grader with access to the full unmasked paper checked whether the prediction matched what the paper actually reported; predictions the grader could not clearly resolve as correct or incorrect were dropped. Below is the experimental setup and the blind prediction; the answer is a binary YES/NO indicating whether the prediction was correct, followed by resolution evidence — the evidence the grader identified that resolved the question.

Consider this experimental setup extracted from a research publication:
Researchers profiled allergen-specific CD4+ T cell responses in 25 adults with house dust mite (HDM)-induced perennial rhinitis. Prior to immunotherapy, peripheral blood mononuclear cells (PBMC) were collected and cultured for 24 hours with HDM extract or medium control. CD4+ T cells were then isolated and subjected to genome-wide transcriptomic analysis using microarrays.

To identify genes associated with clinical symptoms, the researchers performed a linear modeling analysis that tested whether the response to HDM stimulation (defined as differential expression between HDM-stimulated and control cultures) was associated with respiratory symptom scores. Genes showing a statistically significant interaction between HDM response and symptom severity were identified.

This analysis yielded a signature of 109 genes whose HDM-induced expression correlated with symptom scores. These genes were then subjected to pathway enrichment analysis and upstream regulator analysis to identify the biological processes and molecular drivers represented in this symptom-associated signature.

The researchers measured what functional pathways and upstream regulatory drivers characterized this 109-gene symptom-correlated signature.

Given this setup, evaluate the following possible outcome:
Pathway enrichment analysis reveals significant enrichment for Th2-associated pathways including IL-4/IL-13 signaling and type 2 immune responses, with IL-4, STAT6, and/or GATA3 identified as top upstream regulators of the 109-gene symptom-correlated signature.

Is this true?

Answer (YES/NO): NO